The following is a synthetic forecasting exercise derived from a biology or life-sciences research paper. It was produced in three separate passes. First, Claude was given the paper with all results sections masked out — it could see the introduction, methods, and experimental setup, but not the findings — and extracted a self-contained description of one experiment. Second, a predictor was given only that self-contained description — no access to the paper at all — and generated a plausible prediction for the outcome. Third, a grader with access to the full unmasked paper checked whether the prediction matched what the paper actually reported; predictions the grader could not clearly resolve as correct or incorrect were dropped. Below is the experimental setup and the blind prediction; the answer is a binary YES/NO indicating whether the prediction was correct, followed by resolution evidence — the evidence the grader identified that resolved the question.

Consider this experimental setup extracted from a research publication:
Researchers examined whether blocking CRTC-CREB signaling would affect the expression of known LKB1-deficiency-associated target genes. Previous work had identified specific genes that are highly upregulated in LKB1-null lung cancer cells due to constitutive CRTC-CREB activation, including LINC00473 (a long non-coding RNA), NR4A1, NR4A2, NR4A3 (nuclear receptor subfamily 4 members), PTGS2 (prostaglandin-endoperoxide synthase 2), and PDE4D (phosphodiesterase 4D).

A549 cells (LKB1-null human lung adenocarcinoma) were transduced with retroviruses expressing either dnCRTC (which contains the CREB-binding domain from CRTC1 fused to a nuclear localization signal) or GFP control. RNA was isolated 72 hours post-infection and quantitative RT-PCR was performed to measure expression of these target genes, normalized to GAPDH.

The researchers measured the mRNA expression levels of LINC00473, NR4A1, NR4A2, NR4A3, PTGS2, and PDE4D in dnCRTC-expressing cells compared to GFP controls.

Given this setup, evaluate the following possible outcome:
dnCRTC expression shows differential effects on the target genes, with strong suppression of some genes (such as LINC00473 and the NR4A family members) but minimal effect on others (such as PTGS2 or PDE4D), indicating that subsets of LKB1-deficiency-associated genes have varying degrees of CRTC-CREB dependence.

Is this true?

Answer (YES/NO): NO